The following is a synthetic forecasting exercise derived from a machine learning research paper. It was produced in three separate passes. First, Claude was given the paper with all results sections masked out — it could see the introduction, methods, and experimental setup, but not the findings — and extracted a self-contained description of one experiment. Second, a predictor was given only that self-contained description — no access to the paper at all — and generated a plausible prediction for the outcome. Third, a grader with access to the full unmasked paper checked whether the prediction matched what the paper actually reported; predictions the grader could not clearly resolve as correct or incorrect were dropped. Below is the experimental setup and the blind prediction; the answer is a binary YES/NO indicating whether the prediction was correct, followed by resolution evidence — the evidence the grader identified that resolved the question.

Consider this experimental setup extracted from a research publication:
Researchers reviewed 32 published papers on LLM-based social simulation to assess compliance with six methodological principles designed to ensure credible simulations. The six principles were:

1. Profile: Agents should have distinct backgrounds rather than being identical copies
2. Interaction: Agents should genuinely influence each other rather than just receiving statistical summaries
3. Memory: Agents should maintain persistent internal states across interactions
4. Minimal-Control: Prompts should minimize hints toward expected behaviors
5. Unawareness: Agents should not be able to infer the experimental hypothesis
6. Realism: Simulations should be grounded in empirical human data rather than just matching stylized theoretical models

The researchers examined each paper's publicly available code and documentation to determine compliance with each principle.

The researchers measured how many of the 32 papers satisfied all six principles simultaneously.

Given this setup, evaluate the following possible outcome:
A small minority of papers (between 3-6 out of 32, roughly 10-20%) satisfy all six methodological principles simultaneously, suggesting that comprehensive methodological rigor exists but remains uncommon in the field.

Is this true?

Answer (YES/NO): YES